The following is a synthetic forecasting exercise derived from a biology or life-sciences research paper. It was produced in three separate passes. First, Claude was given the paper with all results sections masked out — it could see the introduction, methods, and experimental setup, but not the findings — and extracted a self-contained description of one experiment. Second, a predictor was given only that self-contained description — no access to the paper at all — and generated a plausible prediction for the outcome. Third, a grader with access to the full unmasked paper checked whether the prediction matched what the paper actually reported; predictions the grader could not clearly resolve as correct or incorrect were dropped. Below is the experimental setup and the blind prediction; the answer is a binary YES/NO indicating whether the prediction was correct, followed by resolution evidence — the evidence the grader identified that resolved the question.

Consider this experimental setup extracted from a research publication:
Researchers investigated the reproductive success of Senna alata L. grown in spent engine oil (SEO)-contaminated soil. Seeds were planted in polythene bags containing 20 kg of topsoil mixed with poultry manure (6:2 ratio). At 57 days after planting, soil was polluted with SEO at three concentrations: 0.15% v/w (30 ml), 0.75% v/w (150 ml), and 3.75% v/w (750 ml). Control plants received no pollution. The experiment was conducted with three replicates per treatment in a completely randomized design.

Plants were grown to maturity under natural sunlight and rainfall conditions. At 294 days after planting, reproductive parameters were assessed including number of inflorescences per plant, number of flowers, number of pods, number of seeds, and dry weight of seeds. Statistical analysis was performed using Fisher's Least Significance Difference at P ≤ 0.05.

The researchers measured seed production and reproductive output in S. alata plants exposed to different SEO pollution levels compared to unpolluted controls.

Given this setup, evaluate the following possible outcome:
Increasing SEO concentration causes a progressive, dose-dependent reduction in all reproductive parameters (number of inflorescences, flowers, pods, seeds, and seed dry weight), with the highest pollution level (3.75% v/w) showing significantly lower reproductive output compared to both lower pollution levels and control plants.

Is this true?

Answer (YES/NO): NO